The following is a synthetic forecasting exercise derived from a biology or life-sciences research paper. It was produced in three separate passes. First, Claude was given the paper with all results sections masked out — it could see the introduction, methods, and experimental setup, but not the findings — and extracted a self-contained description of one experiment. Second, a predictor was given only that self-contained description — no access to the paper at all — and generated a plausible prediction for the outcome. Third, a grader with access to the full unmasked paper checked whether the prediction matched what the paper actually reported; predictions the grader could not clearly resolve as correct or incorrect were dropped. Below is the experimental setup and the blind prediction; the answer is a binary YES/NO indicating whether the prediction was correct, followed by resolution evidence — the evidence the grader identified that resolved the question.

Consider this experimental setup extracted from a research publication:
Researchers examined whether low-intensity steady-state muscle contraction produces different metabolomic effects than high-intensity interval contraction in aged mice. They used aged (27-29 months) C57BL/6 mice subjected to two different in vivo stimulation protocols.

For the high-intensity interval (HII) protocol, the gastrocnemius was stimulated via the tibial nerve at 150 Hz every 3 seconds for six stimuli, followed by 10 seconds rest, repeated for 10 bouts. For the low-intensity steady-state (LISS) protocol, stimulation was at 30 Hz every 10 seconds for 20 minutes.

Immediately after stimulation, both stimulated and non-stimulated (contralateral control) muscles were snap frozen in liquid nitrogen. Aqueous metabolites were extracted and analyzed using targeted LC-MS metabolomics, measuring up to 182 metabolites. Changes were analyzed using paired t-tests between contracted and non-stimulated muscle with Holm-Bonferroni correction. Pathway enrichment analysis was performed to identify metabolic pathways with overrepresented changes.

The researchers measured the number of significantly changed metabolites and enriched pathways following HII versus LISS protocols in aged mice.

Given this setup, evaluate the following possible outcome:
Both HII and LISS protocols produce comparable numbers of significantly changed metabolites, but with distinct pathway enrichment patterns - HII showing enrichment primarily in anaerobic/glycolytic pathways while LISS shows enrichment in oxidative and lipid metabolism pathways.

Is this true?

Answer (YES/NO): NO